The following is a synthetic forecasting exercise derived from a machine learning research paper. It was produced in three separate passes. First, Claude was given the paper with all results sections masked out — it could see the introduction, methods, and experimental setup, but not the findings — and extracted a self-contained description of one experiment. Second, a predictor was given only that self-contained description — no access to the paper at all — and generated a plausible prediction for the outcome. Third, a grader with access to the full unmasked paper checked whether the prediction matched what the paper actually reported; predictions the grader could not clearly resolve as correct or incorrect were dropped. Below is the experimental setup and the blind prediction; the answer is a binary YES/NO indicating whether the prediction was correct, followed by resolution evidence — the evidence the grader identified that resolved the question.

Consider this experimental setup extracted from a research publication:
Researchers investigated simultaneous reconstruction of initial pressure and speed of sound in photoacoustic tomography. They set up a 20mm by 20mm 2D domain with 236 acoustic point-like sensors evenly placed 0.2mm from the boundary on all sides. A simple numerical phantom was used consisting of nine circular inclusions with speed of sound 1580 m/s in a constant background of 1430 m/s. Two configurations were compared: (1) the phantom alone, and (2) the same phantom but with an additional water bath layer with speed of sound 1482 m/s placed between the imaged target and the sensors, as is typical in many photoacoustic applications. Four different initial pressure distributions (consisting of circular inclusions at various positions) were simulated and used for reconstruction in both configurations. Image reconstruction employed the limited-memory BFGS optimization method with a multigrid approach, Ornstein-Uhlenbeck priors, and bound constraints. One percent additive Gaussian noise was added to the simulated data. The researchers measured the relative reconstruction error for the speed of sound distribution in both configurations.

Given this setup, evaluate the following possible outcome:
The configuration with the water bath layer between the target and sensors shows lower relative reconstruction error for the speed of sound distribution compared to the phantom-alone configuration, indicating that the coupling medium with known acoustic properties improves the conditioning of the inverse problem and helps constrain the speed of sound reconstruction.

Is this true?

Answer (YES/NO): NO